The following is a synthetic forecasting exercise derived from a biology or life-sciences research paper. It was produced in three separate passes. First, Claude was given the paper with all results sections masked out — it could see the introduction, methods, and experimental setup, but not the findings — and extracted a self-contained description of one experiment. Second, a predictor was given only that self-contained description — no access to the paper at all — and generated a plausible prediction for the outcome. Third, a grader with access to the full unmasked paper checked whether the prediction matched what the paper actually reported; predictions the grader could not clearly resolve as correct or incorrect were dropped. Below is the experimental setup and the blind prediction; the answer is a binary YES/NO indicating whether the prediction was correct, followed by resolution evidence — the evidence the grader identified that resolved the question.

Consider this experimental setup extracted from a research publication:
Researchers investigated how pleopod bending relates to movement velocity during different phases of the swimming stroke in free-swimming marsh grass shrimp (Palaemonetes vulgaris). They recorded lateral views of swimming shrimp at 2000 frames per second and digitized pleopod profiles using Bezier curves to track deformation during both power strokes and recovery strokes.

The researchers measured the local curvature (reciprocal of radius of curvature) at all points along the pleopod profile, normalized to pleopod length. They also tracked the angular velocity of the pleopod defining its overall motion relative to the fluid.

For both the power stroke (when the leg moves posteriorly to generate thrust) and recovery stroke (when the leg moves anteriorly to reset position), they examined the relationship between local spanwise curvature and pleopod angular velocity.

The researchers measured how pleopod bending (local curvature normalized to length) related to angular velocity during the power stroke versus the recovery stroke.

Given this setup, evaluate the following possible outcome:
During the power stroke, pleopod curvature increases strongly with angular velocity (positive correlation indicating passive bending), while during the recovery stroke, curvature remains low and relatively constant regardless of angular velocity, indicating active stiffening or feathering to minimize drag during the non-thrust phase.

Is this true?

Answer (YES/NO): NO